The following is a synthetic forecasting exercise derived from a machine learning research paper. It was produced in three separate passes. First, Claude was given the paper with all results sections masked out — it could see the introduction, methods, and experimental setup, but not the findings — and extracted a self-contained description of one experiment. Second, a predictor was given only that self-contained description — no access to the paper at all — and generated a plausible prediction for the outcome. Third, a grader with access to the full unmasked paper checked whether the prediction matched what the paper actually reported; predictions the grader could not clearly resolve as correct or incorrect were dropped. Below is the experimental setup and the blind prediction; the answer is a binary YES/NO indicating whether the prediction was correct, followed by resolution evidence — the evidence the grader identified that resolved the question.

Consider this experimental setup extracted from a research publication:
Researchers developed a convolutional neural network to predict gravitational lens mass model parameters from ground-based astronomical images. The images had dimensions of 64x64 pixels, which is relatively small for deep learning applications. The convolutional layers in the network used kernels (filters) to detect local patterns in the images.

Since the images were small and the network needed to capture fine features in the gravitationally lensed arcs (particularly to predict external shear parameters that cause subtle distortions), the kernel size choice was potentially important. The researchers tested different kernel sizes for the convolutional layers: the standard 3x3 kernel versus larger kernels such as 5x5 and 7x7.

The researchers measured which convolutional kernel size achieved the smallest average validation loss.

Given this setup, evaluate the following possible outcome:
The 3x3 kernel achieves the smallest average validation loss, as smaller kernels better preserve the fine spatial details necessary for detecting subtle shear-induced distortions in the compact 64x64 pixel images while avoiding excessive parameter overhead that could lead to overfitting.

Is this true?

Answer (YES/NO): YES